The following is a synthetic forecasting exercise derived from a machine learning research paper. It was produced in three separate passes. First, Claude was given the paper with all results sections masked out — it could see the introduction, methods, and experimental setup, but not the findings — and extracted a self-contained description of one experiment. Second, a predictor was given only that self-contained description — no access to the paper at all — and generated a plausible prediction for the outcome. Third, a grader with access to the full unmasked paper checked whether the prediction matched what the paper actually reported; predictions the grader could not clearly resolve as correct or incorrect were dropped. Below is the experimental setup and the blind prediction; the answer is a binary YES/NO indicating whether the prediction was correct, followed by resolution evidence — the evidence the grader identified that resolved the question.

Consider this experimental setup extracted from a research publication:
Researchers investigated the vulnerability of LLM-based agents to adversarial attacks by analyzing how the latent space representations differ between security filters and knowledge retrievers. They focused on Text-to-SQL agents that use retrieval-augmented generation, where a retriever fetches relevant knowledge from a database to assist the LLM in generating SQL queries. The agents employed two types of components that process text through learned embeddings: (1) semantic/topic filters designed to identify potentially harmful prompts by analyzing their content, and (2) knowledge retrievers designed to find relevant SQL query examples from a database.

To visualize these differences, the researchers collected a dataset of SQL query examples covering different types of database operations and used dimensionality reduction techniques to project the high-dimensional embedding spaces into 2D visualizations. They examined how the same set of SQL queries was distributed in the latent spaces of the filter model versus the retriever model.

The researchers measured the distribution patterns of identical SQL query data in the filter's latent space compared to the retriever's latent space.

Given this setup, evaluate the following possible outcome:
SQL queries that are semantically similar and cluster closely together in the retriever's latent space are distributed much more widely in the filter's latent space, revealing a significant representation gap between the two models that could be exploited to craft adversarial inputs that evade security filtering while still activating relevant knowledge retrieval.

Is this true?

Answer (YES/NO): YES